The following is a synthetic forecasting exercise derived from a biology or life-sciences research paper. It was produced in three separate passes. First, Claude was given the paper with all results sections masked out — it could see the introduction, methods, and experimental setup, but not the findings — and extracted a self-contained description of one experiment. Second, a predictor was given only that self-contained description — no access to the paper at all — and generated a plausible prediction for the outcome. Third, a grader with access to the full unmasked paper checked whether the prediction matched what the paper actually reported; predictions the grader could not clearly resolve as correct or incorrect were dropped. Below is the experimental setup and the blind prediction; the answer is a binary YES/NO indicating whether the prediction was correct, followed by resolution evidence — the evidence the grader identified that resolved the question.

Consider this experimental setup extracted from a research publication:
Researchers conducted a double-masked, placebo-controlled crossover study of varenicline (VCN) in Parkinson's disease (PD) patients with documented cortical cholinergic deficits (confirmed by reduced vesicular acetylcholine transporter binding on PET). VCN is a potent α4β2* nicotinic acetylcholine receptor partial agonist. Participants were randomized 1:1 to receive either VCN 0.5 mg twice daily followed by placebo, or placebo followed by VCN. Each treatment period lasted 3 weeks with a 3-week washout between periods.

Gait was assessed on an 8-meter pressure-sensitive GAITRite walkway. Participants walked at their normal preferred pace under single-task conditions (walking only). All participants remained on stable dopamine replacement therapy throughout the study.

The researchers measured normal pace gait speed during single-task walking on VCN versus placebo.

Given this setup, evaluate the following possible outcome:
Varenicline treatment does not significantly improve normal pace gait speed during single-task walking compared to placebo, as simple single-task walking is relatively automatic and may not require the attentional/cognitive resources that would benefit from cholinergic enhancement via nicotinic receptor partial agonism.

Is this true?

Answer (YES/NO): YES